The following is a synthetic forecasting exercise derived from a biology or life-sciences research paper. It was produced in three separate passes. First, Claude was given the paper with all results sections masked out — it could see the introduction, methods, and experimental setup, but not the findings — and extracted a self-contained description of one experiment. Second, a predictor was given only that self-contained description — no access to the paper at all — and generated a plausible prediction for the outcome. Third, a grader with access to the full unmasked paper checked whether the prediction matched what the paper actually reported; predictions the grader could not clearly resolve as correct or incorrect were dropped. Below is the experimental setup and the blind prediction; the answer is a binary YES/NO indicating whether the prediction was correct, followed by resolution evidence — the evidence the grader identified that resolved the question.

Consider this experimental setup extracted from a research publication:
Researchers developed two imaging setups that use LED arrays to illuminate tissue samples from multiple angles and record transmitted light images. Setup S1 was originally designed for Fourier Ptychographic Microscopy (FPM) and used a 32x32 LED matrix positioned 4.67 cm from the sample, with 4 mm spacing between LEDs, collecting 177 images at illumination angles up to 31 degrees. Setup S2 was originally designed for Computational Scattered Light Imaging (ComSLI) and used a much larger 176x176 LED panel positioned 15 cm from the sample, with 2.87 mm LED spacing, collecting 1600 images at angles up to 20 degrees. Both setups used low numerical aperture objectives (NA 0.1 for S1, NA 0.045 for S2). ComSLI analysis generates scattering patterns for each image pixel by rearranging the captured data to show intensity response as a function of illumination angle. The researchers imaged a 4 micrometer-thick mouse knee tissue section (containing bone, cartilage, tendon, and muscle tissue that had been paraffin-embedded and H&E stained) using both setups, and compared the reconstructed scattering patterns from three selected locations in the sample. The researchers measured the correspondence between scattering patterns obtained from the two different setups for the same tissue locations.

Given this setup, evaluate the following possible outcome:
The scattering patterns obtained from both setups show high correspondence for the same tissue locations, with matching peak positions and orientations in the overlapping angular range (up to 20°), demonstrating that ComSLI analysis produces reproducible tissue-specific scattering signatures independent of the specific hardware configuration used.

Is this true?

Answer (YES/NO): YES